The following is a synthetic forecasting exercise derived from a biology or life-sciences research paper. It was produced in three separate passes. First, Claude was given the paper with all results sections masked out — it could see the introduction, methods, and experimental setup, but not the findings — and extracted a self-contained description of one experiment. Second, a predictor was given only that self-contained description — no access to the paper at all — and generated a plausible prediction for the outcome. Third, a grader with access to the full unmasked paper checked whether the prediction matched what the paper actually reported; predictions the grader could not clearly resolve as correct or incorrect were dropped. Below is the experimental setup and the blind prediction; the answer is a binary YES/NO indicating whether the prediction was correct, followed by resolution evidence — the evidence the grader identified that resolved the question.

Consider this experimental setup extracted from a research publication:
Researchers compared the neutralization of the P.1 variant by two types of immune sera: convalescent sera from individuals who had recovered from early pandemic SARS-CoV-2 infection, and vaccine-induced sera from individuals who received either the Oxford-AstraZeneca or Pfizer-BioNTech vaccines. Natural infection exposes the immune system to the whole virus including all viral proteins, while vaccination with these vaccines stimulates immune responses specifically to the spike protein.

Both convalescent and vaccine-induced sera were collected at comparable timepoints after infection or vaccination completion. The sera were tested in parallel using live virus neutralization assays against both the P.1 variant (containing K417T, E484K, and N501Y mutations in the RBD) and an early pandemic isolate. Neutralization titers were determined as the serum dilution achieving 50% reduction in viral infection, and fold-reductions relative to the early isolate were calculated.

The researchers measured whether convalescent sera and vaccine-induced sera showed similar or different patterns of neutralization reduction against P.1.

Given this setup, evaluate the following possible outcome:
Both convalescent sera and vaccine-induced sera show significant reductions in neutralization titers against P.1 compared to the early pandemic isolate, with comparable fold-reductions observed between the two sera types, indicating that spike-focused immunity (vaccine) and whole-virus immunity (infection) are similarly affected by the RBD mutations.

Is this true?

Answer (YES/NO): YES